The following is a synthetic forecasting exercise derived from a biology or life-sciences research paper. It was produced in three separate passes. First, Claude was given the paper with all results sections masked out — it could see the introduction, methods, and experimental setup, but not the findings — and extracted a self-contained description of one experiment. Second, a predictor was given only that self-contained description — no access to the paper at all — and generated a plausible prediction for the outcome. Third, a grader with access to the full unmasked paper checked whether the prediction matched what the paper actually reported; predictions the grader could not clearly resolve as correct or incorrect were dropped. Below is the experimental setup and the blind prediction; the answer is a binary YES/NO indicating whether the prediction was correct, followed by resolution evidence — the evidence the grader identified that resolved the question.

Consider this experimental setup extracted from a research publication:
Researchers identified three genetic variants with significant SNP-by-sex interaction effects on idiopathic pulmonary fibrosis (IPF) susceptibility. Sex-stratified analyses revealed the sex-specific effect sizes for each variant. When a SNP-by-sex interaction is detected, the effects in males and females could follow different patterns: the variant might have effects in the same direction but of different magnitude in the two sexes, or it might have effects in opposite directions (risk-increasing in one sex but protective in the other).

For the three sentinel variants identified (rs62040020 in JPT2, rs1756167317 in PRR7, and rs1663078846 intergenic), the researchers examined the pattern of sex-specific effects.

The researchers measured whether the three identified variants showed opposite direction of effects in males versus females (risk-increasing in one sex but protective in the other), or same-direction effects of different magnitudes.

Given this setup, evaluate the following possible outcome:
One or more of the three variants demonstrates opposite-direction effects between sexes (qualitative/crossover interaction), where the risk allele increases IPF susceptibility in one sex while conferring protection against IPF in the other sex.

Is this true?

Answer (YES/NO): YES